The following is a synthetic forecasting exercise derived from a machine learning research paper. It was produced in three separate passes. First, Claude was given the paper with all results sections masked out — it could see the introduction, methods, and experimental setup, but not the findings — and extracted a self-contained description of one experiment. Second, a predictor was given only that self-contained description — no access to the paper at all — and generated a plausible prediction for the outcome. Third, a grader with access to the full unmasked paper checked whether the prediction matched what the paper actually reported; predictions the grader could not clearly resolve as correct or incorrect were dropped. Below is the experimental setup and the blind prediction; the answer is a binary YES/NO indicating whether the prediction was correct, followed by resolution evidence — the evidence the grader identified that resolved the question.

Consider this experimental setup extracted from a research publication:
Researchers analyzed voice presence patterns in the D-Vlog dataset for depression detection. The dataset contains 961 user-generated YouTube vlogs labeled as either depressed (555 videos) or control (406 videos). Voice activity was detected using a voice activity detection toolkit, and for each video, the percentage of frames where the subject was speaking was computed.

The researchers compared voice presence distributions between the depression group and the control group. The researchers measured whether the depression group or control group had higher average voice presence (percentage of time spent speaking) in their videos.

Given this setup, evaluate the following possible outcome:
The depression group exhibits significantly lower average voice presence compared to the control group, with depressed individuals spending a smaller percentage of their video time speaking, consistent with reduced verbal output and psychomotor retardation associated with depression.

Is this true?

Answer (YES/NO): YES